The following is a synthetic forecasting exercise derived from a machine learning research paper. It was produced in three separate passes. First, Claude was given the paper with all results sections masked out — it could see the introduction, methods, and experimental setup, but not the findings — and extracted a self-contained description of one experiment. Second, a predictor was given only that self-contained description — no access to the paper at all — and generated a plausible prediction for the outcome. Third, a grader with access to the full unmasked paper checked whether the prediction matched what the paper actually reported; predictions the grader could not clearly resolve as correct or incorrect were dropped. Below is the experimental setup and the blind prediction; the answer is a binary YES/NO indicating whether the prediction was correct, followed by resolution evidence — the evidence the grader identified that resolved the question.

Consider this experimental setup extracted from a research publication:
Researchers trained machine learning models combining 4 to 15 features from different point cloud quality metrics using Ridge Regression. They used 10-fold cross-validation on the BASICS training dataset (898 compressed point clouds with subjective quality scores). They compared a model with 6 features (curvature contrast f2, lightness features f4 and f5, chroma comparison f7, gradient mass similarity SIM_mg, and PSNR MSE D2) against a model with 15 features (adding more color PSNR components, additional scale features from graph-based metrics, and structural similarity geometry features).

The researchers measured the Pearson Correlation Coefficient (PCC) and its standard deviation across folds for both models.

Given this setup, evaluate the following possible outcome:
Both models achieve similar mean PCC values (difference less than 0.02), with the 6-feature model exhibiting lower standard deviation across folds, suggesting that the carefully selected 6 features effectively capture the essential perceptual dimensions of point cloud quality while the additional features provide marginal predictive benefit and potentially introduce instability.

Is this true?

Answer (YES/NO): NO